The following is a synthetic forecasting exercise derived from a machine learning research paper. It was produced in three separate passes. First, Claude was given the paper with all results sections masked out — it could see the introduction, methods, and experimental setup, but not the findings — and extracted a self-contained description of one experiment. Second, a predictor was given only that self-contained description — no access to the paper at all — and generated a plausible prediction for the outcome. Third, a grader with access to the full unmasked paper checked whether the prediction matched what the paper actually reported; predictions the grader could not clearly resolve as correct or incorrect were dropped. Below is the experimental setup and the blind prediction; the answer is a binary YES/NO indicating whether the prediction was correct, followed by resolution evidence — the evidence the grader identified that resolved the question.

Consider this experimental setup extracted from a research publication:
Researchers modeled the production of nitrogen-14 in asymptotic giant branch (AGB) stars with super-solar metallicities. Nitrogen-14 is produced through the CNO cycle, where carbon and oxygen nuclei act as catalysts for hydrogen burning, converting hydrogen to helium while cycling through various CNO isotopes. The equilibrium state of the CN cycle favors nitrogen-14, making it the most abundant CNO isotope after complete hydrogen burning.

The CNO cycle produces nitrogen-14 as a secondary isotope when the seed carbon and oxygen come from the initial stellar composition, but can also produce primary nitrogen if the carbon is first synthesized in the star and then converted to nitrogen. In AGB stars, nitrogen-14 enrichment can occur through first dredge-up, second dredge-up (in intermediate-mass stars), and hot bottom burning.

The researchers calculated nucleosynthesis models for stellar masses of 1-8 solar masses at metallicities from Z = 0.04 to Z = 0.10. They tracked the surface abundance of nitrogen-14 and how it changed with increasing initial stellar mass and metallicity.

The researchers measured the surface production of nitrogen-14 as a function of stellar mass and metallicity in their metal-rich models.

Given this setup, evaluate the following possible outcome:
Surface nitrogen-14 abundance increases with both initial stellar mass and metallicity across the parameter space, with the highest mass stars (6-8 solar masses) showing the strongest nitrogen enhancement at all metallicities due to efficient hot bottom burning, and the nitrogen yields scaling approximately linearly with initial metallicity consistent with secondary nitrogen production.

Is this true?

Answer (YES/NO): NO